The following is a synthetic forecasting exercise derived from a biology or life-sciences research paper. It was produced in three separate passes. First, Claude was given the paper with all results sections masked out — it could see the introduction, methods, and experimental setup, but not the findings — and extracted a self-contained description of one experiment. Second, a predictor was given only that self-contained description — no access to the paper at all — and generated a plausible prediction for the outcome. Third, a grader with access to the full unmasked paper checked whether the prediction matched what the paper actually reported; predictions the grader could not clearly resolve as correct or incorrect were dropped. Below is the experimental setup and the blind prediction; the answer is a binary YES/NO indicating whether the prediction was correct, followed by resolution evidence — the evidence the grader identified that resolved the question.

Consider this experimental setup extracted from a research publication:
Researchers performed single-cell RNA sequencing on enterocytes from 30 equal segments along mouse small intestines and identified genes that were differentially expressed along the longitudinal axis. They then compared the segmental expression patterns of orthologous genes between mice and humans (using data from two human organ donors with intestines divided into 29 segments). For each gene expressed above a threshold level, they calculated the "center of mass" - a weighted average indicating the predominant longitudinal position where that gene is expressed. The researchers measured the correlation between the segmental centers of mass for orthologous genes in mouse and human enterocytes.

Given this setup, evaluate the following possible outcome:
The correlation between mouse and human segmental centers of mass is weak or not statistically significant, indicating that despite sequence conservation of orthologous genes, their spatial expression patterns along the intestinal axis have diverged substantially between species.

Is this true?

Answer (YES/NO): NO